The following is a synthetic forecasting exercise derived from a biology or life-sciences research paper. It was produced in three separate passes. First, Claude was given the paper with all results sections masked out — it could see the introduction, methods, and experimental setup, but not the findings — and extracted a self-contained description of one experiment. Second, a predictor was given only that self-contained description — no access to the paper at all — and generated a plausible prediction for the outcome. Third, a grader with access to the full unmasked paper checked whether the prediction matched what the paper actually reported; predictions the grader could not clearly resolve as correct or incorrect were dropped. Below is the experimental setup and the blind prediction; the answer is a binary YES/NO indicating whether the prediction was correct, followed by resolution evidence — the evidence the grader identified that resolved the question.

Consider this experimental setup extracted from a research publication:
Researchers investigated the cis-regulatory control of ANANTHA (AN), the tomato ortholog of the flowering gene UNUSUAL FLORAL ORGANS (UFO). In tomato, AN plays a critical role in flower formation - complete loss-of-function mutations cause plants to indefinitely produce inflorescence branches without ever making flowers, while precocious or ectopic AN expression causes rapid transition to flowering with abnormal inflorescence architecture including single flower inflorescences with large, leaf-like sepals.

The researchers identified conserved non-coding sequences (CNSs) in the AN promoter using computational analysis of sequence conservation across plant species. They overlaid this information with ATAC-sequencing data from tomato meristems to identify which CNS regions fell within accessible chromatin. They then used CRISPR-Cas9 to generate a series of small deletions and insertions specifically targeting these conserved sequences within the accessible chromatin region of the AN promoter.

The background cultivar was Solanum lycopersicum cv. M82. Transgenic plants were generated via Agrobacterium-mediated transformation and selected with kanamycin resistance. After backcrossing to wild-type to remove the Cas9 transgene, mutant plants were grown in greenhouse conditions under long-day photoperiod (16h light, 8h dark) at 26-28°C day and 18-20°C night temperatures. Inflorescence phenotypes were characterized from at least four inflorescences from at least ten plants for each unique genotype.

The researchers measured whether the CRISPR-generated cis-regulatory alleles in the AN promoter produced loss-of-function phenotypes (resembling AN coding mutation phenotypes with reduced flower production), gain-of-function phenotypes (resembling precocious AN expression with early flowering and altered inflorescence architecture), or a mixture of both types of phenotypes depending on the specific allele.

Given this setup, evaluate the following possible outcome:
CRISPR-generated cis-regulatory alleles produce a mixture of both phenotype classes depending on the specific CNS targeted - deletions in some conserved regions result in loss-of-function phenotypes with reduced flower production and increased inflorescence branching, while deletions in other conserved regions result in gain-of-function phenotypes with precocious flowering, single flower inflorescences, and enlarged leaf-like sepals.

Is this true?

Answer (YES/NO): YES